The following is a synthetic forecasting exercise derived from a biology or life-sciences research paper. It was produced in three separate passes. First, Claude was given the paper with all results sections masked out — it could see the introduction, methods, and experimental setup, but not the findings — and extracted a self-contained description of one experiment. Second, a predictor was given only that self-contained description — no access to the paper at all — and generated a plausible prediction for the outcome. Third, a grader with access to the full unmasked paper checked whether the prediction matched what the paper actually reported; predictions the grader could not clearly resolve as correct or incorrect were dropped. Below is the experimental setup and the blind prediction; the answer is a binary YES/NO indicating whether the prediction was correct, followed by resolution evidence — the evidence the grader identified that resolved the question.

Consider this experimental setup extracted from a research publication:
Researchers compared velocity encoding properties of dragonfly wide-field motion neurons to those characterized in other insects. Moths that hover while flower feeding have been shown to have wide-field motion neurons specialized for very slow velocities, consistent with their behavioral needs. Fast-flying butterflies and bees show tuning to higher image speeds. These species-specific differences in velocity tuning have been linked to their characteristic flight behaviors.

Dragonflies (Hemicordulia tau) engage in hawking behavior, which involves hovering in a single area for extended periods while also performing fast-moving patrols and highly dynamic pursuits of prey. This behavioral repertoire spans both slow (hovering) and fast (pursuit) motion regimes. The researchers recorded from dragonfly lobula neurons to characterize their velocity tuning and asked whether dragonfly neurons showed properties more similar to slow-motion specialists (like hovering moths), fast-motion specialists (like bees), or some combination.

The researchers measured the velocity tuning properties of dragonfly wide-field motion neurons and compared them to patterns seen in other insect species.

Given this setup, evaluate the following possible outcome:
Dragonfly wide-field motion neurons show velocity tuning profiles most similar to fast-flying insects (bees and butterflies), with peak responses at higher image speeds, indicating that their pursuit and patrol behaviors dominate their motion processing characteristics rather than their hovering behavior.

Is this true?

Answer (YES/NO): NO